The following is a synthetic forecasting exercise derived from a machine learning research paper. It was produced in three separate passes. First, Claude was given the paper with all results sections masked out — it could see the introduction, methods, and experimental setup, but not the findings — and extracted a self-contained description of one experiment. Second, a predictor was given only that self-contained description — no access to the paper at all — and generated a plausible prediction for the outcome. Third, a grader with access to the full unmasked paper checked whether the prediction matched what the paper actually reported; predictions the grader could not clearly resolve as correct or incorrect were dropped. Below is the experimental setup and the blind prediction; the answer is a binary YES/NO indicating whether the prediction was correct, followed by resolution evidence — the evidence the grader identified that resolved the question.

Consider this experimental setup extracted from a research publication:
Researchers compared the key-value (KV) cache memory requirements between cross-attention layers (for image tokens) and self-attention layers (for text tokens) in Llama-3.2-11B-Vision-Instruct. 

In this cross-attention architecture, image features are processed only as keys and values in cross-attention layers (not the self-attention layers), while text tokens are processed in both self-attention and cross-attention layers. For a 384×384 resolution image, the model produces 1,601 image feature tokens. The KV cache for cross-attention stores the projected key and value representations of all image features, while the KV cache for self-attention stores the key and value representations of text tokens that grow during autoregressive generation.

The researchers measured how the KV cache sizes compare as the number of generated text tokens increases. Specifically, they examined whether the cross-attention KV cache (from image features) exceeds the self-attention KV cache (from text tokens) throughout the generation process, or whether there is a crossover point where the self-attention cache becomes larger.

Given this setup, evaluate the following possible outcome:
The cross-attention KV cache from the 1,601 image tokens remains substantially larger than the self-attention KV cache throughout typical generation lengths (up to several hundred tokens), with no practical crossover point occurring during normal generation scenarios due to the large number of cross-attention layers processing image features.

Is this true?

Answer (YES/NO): NO